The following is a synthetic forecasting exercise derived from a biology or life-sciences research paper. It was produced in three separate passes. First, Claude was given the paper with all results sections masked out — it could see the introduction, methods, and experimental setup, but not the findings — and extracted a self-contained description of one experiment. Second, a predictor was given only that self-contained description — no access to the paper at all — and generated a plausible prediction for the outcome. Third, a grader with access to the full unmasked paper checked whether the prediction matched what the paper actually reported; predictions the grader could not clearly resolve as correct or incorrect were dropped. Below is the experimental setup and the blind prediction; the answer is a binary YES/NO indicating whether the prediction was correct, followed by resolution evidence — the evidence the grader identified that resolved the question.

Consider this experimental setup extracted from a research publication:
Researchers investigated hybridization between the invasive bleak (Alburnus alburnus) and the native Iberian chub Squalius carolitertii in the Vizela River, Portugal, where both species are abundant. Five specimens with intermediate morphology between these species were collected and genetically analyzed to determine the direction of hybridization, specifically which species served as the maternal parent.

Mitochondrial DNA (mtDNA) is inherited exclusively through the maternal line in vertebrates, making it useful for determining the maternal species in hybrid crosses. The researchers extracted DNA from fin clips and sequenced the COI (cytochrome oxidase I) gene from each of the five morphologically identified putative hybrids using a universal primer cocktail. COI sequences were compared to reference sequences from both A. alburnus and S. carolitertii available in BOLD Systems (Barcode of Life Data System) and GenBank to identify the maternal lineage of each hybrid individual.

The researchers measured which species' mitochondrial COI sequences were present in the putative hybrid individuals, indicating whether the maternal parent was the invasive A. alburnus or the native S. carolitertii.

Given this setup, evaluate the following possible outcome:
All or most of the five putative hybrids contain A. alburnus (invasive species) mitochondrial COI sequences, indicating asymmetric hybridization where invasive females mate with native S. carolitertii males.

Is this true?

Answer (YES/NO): NO